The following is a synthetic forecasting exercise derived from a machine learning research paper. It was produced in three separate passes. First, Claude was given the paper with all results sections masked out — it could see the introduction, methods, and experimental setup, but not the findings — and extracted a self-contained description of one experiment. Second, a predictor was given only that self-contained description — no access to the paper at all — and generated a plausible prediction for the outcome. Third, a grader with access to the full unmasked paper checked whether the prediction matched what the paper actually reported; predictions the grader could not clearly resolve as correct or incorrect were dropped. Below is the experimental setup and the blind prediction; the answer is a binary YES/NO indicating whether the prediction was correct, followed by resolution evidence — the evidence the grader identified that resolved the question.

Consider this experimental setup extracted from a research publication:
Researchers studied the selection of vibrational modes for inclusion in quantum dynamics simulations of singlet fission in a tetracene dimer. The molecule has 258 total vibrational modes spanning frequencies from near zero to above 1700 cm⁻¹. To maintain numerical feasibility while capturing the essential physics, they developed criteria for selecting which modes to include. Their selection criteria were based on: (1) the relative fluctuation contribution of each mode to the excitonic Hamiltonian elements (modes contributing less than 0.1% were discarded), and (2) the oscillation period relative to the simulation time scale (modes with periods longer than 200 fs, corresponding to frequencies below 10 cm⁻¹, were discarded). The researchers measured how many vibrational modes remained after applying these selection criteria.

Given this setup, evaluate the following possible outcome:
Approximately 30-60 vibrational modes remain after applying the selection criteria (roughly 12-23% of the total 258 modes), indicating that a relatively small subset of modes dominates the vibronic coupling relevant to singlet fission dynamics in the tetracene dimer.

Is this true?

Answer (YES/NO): NO